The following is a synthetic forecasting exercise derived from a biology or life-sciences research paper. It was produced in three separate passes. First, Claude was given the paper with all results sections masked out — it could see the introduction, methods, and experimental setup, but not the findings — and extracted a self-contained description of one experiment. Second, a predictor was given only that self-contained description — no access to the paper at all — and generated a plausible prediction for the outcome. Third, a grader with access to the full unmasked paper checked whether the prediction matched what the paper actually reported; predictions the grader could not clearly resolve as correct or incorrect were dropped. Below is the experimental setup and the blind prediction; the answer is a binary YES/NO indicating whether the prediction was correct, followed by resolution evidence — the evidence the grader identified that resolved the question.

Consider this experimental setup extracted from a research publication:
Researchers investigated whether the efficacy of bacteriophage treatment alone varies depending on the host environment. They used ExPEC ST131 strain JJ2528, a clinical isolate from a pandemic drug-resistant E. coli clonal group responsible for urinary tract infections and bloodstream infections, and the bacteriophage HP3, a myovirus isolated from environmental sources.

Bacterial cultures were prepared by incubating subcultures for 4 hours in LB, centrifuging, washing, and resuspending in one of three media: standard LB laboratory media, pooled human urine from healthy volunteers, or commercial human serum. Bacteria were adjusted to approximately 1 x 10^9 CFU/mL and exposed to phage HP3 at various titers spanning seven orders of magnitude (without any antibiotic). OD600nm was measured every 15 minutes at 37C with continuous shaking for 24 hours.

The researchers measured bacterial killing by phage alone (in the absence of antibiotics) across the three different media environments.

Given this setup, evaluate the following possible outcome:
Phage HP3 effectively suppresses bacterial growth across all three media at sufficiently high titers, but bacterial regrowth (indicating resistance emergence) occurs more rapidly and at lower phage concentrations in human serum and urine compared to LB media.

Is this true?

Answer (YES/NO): NO